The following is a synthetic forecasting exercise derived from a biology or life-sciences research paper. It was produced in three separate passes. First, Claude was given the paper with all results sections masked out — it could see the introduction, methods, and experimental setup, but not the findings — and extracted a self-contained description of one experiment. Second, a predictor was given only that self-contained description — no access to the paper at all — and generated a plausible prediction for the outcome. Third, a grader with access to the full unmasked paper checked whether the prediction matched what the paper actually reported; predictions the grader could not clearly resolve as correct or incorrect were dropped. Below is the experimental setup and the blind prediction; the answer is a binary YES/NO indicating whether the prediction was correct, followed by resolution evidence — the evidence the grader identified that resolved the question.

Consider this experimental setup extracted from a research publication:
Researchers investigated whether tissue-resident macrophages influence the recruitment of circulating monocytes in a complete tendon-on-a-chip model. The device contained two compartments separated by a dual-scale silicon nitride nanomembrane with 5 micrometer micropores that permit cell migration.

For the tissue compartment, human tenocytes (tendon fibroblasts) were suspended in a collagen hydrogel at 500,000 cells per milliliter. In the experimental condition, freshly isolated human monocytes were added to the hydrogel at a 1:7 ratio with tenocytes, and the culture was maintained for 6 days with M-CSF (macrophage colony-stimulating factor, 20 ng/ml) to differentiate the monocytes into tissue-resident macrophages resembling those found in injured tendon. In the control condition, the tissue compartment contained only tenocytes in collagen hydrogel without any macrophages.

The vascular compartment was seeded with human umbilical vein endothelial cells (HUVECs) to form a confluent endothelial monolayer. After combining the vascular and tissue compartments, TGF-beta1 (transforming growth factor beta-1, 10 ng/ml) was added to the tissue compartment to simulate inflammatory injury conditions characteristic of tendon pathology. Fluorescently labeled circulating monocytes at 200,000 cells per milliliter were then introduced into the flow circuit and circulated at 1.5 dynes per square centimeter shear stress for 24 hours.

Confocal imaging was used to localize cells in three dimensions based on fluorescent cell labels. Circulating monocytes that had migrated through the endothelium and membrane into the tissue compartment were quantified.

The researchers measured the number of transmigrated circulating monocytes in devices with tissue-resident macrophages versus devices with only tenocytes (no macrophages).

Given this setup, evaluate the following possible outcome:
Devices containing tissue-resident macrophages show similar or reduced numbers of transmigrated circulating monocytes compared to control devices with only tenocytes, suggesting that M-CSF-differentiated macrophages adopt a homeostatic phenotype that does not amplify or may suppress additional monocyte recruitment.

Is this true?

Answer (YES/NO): NO